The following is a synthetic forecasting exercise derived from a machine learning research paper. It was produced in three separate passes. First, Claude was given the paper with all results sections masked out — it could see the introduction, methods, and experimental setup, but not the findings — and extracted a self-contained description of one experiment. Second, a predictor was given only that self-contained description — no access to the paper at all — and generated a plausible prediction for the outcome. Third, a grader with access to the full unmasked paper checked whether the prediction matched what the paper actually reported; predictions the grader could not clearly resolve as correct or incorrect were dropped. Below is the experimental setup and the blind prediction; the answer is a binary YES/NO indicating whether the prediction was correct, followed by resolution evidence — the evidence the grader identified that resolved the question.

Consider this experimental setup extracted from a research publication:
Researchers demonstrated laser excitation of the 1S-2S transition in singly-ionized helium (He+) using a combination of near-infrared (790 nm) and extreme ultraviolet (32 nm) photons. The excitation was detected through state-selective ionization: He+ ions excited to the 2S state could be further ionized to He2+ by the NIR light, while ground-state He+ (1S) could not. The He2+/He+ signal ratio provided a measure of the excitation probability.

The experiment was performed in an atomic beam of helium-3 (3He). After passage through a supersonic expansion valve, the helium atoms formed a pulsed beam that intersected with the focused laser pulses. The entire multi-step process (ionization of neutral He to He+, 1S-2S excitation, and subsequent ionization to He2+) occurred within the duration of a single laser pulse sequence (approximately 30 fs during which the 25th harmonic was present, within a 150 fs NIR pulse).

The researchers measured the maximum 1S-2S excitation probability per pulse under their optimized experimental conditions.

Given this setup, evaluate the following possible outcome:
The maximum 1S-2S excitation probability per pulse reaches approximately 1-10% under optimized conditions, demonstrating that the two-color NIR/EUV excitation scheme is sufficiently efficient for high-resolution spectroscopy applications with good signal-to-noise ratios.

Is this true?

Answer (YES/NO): NO